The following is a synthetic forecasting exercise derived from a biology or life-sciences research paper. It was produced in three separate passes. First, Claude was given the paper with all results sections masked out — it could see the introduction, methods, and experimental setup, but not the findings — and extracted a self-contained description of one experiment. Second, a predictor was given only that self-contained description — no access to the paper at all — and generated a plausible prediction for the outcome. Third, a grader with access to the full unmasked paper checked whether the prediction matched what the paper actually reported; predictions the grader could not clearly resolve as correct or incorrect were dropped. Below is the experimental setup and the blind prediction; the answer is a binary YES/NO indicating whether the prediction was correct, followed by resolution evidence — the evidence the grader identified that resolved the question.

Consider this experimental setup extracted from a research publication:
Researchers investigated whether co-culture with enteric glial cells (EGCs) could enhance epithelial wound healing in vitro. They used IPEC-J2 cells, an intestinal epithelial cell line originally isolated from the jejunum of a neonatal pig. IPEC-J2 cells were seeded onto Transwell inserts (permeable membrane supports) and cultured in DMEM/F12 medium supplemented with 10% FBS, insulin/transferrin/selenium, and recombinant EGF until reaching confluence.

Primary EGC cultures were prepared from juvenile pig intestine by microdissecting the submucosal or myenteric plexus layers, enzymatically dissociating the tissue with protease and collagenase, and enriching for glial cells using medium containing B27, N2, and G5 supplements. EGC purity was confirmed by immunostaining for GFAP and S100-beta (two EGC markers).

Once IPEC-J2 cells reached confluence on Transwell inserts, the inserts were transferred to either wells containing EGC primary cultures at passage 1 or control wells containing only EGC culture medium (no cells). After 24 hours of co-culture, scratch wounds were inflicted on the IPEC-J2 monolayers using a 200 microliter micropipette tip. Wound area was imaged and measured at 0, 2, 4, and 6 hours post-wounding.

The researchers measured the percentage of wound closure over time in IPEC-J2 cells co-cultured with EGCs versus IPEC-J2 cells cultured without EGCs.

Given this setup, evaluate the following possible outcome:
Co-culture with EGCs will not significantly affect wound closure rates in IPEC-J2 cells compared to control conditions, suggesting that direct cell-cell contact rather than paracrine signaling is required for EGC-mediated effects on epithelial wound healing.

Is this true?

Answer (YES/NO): NO